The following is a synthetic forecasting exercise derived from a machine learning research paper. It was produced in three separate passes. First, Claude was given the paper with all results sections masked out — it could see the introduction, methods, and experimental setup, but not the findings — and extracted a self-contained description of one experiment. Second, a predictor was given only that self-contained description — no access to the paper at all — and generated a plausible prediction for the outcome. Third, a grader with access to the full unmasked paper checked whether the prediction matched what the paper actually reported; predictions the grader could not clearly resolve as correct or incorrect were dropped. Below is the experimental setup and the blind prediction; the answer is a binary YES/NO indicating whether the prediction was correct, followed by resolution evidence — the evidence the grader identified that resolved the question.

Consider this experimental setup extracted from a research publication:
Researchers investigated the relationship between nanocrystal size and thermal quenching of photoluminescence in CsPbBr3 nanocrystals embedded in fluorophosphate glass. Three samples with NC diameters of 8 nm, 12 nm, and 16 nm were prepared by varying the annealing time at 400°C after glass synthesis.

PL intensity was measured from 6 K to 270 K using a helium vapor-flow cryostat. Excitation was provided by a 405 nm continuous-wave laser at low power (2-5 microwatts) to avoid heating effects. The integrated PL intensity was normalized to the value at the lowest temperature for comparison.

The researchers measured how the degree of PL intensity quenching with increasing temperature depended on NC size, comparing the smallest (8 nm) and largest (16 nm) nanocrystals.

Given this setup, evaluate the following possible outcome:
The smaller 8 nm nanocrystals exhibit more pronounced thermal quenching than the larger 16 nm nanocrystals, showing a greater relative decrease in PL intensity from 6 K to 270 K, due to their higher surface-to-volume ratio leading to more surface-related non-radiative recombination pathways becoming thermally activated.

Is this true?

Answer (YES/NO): YES